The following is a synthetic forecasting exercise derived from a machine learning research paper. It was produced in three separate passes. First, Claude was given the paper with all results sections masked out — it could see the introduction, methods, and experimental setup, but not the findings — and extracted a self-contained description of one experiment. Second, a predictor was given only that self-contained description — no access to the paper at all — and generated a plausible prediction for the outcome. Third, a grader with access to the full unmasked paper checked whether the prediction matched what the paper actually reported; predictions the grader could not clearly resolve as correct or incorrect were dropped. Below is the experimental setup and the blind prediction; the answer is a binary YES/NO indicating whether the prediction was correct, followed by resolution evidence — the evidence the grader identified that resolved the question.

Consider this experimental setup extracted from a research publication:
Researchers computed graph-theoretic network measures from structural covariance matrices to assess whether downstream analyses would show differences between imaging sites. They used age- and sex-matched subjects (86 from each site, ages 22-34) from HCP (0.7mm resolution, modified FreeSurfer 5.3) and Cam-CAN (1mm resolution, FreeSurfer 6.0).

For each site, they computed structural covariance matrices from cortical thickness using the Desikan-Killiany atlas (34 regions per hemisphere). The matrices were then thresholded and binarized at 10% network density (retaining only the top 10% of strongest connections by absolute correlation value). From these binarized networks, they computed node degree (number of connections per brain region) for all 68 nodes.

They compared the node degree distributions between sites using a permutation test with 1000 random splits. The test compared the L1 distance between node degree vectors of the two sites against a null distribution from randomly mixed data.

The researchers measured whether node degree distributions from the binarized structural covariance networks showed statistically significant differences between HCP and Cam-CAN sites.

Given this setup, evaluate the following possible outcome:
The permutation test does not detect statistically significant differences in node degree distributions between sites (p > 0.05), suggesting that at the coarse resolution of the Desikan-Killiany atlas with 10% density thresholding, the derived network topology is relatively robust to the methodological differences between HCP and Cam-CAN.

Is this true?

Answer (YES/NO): NO